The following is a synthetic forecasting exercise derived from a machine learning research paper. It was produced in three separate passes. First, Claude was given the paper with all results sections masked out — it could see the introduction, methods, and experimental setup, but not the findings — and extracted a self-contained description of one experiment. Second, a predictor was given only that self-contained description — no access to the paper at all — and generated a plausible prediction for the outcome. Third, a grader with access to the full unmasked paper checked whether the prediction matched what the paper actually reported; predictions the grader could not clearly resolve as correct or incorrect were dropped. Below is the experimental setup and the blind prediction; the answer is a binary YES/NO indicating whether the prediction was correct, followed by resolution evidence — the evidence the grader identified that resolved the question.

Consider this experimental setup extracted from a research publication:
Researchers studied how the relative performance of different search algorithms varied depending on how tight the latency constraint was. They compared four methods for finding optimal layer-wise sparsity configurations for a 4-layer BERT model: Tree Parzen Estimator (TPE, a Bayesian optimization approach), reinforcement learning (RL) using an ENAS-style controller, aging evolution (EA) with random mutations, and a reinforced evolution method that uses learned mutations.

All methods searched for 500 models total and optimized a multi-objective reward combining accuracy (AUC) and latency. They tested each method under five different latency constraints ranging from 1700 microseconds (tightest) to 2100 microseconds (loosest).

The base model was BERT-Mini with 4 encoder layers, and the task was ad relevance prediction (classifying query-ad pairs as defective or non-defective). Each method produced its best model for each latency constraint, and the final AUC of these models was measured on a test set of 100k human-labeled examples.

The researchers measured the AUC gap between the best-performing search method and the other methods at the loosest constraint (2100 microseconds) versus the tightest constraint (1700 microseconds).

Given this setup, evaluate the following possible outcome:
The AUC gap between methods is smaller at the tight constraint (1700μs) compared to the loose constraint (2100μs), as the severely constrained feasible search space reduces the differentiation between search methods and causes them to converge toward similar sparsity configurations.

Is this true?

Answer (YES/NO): NO